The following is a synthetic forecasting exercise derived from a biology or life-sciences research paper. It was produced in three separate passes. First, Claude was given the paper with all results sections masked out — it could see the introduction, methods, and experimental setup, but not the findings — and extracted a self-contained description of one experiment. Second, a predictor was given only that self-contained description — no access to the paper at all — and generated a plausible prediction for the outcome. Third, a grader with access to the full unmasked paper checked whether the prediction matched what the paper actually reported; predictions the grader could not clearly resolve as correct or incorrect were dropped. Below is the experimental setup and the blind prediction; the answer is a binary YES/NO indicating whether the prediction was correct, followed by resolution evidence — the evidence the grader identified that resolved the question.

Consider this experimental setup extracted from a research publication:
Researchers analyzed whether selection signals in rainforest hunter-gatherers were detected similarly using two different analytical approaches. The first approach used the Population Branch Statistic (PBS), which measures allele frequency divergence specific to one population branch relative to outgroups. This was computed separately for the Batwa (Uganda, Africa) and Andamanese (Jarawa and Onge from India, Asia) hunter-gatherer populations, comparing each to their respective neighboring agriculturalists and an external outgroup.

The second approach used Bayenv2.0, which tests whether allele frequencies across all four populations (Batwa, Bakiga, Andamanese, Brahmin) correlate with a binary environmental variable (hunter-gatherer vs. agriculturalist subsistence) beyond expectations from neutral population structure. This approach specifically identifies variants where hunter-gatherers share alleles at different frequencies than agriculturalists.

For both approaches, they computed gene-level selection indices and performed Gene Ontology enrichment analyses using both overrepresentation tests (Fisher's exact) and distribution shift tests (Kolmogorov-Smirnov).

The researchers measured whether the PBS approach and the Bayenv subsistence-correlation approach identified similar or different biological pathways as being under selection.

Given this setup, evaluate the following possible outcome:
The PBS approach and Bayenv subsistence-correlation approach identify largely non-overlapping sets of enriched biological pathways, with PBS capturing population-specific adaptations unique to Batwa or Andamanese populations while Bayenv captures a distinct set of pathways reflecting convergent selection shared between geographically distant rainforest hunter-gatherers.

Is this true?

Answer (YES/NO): NO